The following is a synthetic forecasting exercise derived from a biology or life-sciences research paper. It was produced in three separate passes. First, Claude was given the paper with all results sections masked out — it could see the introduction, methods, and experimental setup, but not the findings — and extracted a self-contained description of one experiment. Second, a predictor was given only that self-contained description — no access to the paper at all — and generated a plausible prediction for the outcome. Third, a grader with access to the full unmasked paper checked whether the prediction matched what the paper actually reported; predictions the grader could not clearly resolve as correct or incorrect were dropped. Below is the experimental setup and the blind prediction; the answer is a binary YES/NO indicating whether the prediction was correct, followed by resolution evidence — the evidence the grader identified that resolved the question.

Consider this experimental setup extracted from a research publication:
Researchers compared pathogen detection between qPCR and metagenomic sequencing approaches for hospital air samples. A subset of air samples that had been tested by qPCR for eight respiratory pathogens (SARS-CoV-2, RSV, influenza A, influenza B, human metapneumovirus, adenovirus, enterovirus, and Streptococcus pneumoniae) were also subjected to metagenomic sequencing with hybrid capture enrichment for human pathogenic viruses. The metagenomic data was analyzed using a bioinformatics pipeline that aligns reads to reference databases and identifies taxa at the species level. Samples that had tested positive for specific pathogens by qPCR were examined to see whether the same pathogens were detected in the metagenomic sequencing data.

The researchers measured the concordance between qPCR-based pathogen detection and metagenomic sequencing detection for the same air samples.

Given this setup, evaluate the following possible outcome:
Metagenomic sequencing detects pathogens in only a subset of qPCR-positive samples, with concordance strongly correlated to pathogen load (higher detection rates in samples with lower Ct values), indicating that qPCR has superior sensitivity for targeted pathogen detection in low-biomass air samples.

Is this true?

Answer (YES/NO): NO